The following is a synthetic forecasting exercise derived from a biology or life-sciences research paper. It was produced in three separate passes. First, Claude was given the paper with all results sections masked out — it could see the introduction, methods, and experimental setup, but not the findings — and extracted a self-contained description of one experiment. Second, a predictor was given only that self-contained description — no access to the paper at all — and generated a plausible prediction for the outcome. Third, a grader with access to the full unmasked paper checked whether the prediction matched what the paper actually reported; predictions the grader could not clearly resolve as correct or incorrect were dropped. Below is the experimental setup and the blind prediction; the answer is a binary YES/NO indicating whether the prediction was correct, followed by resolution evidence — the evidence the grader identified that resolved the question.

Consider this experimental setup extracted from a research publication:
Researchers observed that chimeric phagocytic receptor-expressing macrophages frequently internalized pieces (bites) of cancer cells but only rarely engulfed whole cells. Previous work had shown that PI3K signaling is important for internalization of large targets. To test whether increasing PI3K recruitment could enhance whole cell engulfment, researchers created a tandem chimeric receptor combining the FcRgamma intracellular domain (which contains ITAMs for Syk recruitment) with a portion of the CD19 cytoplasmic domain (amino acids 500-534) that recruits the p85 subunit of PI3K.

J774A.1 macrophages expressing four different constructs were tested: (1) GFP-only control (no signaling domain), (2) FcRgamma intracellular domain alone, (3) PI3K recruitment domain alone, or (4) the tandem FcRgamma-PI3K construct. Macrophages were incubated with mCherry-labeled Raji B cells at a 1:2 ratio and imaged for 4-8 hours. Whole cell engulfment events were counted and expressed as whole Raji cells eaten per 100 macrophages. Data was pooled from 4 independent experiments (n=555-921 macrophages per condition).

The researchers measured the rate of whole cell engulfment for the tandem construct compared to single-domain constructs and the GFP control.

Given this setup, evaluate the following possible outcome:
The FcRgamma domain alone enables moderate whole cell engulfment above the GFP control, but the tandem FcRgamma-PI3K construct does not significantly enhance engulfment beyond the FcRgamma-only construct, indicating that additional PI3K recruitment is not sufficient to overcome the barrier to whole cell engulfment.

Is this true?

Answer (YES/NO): NO